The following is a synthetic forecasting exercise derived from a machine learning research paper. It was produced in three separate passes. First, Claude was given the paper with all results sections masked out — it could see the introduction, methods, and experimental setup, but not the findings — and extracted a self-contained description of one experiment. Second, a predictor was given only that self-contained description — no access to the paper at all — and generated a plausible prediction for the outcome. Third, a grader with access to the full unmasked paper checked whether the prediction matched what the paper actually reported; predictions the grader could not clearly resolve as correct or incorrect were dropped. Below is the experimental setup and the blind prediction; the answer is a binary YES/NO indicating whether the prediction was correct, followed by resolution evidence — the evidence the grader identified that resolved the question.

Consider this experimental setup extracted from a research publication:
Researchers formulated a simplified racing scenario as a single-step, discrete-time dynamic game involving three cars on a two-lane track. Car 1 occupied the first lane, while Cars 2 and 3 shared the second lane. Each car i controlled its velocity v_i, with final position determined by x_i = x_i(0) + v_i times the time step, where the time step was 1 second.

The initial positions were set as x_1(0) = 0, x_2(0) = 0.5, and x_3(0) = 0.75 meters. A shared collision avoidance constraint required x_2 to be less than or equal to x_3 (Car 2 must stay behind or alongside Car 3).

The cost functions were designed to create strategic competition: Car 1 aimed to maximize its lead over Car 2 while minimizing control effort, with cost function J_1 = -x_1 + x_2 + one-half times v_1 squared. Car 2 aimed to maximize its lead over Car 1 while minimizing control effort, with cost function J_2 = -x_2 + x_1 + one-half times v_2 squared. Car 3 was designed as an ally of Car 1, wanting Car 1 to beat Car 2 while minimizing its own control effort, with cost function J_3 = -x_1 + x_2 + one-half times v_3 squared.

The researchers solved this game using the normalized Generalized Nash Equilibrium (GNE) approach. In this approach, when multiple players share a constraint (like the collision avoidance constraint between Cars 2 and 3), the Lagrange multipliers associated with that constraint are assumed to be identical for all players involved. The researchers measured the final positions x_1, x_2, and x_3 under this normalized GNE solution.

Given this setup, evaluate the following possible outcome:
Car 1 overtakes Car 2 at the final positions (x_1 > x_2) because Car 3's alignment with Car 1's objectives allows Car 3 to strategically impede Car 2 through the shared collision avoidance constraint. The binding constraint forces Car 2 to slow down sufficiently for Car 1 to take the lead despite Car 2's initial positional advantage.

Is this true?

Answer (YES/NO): NO